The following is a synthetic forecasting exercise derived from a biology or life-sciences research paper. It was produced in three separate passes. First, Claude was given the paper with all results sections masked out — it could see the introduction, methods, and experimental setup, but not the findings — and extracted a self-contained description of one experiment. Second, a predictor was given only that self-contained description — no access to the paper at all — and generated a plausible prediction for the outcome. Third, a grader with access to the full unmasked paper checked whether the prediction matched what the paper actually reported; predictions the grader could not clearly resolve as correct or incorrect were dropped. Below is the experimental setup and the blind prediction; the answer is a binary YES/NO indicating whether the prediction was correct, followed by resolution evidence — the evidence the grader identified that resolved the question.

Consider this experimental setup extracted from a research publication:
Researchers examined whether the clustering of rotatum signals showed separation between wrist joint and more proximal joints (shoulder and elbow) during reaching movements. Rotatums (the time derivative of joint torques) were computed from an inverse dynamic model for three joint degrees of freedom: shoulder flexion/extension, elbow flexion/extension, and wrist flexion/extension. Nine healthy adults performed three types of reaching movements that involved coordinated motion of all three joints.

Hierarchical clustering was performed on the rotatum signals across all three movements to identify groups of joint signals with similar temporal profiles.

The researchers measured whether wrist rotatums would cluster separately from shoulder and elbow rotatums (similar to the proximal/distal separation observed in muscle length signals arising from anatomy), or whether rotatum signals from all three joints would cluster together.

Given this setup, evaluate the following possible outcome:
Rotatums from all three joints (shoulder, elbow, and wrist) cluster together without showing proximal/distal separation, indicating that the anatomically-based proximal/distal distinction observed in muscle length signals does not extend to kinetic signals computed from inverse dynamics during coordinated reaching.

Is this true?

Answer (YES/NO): YES